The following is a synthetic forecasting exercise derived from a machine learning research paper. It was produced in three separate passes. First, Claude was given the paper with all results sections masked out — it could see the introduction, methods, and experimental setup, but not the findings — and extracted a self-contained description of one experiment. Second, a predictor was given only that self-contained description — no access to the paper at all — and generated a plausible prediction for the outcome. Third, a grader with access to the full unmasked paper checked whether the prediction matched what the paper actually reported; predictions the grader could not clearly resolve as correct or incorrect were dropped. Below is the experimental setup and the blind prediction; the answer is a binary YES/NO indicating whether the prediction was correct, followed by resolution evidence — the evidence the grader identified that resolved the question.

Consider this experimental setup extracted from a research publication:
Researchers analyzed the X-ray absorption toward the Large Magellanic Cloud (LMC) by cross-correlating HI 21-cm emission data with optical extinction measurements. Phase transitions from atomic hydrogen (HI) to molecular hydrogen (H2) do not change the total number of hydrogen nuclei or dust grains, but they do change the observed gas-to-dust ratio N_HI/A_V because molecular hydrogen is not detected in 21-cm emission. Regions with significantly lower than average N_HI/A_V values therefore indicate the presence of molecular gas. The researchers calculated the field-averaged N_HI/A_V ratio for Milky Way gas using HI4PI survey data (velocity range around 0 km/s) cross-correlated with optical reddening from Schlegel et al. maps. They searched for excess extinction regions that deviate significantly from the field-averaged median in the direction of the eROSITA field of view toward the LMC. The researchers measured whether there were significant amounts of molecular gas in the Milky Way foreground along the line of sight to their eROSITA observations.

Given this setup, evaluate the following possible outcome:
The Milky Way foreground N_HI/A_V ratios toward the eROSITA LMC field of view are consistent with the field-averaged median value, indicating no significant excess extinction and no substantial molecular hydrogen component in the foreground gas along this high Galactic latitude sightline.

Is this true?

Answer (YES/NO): YES